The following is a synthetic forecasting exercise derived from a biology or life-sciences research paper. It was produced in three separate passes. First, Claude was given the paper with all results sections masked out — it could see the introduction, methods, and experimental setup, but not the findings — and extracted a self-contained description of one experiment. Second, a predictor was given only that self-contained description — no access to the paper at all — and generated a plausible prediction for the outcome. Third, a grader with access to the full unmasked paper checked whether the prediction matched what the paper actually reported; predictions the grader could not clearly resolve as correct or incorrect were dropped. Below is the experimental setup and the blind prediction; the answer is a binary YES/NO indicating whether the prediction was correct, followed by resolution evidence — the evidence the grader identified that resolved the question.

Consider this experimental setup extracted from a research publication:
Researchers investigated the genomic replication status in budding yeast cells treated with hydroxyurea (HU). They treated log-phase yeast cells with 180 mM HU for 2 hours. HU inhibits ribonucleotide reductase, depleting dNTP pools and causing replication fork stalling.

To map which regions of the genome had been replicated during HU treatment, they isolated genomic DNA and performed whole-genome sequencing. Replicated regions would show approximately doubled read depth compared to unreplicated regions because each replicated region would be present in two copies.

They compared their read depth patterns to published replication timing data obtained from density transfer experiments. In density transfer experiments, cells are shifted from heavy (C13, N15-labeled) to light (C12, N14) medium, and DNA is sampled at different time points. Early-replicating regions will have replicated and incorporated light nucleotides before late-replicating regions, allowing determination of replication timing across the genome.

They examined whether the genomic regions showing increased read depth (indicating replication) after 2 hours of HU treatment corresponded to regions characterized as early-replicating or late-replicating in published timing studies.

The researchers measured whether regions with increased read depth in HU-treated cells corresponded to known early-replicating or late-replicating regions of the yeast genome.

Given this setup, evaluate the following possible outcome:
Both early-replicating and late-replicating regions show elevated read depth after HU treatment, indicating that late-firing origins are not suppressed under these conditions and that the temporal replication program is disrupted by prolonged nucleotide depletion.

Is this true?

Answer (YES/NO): NO